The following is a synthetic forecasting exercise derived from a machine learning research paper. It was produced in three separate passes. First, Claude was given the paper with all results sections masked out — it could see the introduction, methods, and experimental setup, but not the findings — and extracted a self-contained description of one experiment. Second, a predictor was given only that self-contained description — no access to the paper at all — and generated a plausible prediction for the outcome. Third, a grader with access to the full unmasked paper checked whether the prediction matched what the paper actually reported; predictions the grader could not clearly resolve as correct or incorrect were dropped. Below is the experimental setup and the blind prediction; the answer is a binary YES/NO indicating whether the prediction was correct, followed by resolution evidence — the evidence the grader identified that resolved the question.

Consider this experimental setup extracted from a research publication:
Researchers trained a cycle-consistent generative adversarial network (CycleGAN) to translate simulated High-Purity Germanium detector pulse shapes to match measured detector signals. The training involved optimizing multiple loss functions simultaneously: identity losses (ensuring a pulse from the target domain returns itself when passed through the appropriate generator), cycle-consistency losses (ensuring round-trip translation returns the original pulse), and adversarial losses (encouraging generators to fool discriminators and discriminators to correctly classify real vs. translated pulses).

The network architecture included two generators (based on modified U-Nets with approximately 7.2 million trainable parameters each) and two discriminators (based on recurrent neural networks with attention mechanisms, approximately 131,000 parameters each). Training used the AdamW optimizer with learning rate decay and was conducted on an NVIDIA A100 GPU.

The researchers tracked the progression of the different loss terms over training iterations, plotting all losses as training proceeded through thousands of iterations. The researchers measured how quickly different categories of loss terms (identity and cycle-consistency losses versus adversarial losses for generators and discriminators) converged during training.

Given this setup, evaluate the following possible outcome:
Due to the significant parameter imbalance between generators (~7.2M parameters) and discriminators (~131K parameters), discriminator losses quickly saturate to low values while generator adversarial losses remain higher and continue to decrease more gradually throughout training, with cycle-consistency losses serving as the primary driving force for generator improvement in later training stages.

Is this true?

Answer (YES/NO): NO